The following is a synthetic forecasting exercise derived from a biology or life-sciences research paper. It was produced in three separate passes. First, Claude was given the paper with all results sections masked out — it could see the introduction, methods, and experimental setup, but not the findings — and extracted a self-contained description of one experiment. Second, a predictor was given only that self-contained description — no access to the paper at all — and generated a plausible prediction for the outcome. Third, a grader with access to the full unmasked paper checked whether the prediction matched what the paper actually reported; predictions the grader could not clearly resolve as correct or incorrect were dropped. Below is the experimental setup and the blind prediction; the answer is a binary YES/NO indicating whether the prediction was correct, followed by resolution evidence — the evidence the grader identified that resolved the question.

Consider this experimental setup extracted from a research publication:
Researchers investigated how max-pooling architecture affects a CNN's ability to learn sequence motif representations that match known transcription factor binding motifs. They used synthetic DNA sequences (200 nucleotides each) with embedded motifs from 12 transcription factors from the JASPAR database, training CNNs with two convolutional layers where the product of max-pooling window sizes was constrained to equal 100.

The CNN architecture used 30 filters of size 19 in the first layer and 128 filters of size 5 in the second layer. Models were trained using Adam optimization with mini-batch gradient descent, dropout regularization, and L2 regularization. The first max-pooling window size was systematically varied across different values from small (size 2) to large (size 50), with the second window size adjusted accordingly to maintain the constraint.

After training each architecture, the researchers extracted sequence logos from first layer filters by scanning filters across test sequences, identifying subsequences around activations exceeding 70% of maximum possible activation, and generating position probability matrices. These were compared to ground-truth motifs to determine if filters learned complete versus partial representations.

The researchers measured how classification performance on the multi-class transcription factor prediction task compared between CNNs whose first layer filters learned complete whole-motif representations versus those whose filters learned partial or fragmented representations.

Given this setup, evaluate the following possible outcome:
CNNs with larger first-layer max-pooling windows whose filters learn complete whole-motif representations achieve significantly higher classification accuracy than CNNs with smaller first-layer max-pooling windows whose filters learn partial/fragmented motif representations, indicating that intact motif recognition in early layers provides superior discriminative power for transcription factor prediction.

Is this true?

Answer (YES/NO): NO